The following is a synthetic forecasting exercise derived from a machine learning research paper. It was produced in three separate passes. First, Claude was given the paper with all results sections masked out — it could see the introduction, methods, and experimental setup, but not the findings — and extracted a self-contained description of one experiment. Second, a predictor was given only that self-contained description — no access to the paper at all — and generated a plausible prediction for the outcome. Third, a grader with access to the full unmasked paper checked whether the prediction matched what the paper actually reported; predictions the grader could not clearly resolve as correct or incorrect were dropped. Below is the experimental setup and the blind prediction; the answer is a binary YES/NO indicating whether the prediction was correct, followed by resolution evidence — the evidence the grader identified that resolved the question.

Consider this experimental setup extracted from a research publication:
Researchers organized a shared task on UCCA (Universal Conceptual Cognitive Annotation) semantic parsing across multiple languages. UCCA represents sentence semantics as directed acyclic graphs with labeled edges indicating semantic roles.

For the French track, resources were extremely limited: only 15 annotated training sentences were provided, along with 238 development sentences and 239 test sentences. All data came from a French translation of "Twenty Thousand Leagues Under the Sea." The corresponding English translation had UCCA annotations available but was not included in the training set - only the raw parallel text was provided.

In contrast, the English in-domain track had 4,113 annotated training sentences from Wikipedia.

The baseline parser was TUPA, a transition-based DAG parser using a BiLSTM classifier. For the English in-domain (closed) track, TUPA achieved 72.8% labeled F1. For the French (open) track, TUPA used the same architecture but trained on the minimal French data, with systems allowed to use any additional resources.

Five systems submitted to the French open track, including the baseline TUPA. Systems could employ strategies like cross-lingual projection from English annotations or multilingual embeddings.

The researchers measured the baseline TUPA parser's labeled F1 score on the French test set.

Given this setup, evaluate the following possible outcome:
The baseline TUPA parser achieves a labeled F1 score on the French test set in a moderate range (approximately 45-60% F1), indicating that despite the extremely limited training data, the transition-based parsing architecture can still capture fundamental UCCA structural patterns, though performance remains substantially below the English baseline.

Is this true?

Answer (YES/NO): YES